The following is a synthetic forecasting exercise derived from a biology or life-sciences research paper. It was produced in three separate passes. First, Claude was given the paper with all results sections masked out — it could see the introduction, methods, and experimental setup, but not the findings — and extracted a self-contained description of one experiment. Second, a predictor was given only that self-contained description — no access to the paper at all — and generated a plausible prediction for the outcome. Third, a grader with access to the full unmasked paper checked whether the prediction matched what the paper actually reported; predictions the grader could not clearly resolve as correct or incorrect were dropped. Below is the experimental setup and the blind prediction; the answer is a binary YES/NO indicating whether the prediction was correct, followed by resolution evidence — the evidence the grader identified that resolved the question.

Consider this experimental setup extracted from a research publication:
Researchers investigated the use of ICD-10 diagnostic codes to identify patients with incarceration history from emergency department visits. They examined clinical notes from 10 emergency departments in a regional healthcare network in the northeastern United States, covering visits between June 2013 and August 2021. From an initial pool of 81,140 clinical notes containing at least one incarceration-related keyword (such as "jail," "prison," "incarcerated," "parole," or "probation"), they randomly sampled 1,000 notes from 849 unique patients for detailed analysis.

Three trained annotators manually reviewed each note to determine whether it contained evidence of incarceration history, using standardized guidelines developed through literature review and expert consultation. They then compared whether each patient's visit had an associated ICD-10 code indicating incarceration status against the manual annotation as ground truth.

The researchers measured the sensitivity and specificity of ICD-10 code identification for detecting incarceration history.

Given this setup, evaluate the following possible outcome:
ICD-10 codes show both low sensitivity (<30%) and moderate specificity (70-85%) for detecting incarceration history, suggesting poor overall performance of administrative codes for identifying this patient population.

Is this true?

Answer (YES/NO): NO